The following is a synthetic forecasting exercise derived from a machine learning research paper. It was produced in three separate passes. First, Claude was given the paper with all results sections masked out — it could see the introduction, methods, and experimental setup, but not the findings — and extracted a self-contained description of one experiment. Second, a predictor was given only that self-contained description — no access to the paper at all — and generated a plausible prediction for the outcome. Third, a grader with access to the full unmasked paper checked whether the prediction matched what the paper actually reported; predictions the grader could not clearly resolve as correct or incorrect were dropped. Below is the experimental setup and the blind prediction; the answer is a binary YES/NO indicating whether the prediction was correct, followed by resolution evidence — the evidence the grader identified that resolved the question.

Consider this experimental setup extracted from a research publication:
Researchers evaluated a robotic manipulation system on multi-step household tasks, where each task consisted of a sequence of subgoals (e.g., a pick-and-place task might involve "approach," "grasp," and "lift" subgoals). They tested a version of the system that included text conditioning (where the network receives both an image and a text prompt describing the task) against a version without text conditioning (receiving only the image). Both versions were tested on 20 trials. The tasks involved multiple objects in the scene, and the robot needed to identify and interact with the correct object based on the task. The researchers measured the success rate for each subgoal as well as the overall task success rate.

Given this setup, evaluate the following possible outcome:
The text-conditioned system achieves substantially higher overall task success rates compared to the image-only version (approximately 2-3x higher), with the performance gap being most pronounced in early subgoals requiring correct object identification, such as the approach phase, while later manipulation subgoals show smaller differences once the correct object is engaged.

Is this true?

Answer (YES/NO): NO